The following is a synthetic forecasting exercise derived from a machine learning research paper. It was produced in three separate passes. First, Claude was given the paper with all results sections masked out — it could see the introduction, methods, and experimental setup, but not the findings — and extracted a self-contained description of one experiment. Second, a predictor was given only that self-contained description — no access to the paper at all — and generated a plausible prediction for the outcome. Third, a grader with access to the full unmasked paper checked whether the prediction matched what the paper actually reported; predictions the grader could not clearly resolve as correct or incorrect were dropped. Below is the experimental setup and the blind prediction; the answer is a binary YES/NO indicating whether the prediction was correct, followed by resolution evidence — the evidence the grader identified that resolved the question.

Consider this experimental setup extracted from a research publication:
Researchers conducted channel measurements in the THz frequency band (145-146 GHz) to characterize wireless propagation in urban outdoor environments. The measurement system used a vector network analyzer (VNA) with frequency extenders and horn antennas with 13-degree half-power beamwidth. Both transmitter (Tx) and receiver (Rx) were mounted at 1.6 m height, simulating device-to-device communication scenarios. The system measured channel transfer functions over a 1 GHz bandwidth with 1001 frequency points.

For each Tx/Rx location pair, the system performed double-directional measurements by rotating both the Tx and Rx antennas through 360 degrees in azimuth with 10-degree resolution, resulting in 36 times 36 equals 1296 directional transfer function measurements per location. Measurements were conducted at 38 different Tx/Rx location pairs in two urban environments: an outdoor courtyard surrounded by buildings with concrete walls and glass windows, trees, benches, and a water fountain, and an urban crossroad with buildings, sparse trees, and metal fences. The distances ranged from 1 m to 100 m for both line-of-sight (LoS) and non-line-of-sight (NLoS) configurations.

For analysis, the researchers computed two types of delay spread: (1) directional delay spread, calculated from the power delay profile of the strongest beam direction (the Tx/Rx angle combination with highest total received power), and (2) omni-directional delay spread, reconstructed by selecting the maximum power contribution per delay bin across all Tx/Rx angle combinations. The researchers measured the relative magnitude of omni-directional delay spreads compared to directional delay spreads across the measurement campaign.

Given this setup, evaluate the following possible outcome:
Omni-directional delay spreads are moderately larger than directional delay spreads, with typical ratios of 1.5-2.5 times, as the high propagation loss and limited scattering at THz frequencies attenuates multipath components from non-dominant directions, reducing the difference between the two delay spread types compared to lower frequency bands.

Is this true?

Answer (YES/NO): NO